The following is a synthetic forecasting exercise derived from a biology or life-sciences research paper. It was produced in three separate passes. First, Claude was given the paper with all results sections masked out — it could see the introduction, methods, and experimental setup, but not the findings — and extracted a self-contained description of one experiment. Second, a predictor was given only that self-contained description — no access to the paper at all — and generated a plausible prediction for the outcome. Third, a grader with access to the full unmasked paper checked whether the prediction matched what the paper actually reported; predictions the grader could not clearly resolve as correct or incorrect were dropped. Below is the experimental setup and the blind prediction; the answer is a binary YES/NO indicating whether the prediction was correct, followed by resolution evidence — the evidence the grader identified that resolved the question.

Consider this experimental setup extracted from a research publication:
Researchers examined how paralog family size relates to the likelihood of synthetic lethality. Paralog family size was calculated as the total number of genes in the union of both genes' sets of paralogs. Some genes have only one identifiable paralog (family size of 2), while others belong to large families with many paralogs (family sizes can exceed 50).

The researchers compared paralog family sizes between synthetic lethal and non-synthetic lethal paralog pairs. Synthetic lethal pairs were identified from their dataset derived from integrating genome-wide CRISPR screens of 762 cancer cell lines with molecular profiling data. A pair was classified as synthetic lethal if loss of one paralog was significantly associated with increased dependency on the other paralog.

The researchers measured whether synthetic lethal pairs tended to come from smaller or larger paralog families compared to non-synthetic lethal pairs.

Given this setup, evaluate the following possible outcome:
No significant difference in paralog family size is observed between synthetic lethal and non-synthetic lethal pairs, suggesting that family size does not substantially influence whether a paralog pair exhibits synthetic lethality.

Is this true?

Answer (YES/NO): NO